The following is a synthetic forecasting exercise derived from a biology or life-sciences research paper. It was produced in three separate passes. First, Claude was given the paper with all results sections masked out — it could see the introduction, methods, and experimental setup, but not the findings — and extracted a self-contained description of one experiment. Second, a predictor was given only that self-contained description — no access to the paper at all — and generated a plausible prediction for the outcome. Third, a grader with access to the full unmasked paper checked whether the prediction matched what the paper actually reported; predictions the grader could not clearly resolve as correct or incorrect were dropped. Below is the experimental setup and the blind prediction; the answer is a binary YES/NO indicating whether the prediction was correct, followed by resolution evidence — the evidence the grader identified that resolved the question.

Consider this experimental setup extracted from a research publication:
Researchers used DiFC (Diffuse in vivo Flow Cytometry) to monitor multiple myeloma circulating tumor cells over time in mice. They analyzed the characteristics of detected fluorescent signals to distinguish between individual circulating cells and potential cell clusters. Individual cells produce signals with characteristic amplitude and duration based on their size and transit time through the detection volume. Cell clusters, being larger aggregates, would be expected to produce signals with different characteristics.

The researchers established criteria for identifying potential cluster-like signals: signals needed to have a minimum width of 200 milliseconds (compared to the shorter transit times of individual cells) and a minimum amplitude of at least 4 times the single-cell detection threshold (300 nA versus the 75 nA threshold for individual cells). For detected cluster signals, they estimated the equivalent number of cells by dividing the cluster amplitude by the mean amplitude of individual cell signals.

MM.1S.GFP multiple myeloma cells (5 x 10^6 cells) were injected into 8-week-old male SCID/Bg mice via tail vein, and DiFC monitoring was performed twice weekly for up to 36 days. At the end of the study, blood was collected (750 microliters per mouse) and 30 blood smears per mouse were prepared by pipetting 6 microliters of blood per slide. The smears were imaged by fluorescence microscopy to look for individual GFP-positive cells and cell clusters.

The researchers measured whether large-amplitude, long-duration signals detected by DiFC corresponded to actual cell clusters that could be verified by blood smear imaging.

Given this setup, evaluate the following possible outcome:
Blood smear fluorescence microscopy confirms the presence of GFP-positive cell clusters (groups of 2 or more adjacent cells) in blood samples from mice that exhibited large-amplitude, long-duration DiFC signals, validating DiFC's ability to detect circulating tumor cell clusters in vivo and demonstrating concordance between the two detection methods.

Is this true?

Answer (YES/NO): YES